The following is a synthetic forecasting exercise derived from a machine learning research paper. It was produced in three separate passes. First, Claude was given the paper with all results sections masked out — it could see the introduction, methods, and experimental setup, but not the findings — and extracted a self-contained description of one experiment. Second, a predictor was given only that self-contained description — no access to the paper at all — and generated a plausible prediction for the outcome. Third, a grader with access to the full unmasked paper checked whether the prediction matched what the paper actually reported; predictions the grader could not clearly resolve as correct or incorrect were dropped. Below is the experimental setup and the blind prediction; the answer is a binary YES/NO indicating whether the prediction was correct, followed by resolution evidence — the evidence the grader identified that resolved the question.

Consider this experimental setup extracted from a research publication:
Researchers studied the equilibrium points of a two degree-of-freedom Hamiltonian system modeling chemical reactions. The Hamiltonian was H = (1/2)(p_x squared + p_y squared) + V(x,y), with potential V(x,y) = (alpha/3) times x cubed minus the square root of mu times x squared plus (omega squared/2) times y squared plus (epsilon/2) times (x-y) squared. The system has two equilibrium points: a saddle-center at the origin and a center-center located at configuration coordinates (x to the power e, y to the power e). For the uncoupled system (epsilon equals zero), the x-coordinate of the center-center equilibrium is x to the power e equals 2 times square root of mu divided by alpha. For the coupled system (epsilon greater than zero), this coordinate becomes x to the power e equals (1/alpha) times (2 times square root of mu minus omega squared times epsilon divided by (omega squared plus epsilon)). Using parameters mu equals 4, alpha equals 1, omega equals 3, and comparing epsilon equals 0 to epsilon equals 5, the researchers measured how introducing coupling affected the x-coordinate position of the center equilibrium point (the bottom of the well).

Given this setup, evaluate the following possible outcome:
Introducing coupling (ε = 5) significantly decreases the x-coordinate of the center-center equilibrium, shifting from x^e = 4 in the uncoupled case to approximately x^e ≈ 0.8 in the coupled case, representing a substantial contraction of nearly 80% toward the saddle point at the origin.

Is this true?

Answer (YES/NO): YES